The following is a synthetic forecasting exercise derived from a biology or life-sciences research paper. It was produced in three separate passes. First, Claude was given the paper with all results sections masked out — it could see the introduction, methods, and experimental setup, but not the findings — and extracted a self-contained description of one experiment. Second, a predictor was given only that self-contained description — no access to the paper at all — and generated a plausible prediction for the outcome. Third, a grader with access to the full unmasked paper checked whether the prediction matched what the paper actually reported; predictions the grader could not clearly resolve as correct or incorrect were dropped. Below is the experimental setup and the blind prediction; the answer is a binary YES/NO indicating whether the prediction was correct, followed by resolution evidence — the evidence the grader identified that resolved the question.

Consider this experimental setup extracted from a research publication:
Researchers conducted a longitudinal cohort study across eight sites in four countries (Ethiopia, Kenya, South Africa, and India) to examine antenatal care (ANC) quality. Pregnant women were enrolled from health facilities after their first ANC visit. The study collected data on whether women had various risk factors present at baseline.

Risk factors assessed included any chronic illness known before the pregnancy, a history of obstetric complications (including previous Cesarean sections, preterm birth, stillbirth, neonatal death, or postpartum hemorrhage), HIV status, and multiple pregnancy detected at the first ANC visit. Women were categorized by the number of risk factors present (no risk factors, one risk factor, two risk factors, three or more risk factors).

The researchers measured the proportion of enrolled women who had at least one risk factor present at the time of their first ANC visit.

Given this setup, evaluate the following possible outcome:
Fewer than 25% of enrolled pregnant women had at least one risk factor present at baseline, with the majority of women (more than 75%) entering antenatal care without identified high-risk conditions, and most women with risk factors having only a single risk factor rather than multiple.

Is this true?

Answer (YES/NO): NO